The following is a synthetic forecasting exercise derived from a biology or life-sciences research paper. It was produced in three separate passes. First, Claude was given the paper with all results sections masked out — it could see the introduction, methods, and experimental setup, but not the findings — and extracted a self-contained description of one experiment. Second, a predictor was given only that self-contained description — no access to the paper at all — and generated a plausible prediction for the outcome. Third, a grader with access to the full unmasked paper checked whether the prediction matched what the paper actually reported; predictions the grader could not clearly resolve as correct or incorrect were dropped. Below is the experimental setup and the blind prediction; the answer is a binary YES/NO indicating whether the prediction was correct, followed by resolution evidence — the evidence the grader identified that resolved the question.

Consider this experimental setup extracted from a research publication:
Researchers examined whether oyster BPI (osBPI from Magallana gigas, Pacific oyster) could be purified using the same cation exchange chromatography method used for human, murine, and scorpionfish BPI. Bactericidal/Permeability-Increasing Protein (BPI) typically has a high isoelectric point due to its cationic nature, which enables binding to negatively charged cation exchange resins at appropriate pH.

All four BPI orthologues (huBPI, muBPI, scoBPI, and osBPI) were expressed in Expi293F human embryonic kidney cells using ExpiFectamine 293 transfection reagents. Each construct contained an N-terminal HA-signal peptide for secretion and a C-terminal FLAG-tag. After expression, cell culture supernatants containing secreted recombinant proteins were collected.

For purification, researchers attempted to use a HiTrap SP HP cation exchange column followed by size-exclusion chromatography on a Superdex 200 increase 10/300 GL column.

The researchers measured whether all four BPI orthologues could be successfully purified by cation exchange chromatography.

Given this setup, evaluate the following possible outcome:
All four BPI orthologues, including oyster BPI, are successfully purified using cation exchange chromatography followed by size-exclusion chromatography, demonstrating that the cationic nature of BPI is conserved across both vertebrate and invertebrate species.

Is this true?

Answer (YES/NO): NO